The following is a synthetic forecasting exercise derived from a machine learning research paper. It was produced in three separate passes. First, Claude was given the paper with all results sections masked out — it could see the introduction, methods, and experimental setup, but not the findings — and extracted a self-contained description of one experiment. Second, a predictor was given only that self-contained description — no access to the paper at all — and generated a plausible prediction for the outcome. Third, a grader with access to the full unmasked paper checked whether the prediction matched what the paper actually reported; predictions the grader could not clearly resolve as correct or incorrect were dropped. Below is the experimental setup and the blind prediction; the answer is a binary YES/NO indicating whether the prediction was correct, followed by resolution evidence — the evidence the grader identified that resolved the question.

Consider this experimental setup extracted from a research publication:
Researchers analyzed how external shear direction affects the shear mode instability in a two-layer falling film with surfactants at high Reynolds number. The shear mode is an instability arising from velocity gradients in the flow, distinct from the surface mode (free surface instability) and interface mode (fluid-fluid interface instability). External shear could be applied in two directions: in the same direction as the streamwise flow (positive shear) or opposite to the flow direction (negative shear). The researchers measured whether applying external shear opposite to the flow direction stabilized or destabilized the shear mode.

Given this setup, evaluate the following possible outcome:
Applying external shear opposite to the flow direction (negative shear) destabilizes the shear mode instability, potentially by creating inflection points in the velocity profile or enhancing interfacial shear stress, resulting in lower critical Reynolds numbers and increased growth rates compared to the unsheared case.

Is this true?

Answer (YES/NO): NO